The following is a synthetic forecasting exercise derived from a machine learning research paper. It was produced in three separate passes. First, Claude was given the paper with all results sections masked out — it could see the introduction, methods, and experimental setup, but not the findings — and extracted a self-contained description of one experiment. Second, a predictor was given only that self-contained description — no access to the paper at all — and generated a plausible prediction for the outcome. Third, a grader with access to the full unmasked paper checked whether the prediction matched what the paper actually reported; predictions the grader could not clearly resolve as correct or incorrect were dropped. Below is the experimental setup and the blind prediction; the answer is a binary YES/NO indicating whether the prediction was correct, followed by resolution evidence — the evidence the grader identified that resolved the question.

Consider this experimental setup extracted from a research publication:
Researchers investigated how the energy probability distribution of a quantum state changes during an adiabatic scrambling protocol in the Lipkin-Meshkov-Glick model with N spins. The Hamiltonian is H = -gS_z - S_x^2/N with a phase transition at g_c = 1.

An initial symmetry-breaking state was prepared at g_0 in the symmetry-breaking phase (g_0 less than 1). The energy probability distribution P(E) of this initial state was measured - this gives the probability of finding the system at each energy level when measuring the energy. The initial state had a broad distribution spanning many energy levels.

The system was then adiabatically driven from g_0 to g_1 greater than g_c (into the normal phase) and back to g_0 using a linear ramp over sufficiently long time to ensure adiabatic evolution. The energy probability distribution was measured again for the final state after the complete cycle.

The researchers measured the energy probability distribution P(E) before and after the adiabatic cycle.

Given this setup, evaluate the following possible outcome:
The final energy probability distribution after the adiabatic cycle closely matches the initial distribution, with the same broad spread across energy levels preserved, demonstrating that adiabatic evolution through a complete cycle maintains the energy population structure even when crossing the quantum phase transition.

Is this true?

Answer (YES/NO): YES